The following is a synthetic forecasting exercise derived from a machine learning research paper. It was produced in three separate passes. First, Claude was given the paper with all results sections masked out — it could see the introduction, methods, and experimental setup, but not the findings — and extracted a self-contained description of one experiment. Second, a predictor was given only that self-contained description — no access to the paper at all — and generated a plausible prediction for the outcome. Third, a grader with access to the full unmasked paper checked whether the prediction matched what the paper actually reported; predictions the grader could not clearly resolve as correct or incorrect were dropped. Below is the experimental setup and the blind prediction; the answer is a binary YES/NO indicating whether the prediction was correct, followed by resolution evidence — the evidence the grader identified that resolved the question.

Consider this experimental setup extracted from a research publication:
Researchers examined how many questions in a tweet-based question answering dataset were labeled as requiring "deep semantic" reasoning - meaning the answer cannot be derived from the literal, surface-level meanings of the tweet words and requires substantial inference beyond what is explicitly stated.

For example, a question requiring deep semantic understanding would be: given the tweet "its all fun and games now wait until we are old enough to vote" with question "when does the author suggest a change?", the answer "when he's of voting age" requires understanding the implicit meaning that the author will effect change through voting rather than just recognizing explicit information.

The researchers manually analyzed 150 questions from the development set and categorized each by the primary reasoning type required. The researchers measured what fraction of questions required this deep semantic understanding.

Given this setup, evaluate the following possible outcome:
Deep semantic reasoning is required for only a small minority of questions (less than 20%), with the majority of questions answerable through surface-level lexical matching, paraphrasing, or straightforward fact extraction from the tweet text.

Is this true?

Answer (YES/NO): YES